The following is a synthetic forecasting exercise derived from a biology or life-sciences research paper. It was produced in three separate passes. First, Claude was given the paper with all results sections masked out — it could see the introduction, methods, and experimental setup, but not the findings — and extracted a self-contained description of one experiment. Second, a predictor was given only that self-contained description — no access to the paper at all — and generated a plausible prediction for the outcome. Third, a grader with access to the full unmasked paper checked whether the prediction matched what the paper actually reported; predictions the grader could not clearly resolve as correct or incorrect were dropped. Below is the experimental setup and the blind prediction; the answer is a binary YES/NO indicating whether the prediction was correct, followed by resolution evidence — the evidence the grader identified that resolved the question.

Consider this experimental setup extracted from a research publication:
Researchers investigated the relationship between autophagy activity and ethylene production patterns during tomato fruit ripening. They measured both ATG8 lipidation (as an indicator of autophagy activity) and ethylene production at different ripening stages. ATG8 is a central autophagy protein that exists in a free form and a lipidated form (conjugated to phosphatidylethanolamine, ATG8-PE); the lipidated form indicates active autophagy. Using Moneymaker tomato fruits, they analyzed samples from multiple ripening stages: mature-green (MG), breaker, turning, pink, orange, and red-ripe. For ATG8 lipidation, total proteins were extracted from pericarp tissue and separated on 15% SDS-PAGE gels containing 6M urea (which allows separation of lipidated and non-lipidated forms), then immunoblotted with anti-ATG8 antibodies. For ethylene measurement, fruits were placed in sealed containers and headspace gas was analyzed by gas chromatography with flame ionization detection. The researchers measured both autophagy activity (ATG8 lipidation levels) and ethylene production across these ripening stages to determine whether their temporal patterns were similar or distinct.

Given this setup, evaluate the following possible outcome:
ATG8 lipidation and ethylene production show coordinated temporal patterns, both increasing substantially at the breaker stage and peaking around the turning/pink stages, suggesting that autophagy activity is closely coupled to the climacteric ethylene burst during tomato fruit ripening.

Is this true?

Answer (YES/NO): YES